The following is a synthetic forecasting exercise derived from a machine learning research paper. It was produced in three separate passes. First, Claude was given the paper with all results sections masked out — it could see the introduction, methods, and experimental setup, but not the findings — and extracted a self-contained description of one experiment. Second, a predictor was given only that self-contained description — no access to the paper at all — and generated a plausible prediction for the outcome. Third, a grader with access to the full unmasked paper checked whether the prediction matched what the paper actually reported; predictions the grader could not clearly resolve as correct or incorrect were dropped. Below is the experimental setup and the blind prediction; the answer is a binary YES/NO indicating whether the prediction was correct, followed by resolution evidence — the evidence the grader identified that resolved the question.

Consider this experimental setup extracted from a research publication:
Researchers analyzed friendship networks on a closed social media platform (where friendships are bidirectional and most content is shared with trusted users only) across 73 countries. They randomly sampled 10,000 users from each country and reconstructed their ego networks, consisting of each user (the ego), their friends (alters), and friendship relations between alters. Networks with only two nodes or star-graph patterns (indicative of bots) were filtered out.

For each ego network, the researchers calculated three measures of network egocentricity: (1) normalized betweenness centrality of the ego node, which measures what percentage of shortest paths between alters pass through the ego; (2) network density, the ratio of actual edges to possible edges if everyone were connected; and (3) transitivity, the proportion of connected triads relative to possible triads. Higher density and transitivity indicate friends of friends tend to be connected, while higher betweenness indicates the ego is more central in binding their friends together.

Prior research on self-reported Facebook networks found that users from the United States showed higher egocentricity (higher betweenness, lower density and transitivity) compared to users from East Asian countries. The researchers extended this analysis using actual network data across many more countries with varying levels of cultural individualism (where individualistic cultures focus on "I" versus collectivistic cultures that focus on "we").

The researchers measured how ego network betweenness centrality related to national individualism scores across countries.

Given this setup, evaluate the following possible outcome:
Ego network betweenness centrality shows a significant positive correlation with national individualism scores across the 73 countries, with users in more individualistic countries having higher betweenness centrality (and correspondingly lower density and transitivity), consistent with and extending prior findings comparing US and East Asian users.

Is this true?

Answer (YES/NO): NO